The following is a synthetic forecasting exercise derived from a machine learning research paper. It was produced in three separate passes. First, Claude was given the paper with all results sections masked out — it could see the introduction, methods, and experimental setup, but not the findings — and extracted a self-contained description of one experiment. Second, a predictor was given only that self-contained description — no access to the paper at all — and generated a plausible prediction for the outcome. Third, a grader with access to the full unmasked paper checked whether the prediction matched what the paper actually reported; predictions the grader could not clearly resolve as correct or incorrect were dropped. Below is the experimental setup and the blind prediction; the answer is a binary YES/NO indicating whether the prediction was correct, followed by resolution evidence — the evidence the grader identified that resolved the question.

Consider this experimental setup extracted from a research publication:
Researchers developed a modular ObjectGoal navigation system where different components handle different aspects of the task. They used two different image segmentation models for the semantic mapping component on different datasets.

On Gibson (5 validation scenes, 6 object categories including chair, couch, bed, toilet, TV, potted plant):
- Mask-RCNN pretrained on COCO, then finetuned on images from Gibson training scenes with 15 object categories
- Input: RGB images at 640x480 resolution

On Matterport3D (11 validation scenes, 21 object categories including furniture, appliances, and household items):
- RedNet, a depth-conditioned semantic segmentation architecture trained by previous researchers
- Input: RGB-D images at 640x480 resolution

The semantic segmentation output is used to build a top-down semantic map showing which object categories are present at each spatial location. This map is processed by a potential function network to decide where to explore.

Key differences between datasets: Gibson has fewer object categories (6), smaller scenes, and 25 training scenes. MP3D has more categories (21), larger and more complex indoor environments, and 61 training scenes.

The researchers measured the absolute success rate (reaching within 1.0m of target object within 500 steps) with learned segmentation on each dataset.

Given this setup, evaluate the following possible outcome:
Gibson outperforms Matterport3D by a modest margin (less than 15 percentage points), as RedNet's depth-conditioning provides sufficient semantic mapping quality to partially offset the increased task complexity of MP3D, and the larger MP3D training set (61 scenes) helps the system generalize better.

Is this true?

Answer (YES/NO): NO